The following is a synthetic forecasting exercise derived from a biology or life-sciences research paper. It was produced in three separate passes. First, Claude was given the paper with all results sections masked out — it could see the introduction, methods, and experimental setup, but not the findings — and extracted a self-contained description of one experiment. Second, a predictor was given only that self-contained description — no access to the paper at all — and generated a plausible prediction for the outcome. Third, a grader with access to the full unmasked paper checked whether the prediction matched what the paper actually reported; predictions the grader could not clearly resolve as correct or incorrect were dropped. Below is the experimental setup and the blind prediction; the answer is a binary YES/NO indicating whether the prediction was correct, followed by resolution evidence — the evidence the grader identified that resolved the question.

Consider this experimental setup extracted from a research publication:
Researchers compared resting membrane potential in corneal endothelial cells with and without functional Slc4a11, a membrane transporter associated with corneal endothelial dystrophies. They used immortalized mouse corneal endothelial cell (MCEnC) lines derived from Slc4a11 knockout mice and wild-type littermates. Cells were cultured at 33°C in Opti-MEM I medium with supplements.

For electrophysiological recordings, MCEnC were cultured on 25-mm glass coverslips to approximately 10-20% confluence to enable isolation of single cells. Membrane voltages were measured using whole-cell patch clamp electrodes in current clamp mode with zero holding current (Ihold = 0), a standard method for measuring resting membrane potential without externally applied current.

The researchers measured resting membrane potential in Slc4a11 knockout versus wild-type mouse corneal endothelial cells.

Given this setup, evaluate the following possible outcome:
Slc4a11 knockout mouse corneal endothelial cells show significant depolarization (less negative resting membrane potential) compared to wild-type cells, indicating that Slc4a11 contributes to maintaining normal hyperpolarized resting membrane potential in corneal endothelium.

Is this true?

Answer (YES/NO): NO